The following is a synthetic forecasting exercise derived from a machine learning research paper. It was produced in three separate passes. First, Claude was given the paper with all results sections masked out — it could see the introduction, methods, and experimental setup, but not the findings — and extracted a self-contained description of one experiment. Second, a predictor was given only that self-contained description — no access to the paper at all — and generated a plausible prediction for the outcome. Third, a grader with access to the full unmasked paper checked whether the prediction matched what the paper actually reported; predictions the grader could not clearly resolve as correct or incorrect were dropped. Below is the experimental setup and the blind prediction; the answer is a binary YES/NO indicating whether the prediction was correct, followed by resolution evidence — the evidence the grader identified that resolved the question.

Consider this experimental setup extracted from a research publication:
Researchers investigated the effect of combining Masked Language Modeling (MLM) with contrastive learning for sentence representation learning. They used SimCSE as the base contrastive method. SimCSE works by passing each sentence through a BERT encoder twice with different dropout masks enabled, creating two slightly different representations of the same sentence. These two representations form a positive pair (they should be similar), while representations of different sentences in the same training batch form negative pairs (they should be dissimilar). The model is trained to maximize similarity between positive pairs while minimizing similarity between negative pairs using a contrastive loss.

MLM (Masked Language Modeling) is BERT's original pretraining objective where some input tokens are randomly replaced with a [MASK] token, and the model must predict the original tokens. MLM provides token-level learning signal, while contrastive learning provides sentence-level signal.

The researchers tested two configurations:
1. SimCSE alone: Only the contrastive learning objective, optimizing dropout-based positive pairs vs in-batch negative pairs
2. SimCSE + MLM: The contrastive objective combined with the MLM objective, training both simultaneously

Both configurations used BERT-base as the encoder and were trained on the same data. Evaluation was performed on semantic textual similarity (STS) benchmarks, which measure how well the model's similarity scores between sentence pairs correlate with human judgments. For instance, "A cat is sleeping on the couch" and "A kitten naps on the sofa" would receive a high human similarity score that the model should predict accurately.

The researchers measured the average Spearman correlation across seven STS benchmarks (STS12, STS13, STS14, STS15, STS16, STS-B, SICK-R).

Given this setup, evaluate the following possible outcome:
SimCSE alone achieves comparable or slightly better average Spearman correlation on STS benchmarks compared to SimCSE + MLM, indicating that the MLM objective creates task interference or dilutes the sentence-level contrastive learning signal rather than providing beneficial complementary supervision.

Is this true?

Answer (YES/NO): NO